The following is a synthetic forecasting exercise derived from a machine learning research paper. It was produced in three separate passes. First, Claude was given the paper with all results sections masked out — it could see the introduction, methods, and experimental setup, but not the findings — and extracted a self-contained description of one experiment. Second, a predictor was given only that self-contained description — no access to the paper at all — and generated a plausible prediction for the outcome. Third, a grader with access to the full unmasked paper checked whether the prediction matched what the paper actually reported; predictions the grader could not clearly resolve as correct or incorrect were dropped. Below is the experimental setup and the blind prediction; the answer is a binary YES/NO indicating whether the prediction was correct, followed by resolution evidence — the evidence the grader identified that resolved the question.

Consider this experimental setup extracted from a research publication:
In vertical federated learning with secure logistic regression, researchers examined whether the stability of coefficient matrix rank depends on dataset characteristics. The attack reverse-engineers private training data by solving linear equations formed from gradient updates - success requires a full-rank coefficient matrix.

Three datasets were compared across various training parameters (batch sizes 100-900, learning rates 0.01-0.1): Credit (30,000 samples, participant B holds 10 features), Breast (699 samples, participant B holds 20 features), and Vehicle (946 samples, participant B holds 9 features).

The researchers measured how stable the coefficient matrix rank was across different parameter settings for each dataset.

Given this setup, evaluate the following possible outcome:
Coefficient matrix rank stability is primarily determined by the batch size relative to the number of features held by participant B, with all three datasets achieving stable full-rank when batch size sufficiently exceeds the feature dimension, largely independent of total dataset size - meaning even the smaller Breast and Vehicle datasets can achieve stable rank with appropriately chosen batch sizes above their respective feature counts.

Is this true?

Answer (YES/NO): NO